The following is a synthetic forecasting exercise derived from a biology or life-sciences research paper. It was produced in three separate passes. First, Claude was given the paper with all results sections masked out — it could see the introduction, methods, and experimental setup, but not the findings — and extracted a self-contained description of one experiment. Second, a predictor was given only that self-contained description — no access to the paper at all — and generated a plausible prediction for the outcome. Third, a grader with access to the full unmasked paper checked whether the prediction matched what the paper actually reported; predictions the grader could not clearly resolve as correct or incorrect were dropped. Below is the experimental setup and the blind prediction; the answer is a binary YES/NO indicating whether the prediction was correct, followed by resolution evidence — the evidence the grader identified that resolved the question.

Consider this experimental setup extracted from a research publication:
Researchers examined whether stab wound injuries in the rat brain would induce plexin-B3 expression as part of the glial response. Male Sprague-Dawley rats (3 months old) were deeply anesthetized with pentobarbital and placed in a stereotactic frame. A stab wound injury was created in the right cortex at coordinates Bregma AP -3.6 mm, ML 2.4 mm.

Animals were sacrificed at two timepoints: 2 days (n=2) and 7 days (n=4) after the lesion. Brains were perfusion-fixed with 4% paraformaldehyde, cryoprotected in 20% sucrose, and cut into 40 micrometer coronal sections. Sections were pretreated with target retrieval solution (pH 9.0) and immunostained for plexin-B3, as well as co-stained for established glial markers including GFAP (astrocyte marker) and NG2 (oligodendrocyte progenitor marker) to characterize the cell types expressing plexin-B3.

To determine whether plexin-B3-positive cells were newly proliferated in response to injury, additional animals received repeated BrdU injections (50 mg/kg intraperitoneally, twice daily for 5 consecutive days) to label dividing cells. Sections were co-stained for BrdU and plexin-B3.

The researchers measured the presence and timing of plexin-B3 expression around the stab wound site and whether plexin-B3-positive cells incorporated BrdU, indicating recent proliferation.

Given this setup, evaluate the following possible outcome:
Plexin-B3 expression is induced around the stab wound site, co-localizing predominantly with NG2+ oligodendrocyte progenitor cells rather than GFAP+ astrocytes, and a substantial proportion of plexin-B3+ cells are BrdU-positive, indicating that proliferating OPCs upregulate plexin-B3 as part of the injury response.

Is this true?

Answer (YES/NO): NO